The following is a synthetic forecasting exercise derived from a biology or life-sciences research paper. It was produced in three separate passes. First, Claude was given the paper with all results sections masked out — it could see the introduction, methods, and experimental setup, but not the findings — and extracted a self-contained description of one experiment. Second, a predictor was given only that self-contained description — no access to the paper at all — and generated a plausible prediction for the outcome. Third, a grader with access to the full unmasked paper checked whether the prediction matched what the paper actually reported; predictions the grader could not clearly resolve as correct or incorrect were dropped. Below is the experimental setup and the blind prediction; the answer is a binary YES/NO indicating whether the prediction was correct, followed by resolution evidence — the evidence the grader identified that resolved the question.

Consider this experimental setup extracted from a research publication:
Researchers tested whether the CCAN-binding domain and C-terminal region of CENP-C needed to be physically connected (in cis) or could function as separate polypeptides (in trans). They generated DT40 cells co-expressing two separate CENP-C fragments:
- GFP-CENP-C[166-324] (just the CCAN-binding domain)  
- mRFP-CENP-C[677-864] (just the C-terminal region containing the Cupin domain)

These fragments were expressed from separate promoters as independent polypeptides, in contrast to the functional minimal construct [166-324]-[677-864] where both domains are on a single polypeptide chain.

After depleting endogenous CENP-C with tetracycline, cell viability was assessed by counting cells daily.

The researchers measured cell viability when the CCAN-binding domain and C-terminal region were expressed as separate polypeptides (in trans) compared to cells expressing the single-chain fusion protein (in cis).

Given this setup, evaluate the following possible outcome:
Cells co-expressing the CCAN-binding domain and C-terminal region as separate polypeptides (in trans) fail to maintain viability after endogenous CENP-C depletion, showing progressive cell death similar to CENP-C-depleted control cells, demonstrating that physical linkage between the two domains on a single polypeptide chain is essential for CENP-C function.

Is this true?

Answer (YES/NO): YES